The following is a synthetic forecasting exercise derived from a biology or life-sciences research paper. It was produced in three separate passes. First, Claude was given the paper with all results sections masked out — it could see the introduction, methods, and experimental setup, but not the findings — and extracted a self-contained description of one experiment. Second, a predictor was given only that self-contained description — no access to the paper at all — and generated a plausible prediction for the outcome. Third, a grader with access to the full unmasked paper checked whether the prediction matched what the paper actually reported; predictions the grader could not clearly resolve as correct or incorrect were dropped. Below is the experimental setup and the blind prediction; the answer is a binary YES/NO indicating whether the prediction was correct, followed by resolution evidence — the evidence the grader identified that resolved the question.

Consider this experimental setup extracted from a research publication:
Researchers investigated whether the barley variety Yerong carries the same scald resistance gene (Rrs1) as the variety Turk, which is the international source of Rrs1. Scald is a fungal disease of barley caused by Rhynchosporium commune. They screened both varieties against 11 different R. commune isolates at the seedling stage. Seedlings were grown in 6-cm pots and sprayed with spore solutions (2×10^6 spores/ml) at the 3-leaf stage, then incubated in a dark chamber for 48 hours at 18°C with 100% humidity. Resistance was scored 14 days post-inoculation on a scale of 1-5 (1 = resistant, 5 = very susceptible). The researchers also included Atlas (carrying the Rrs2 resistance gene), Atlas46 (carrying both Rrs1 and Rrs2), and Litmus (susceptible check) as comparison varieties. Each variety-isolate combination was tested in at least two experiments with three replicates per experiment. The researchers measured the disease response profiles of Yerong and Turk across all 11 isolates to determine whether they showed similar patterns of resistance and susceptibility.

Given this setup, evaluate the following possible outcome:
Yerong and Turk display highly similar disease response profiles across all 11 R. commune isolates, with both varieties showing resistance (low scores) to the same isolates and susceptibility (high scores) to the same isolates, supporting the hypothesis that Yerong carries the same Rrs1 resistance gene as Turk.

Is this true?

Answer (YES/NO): NO